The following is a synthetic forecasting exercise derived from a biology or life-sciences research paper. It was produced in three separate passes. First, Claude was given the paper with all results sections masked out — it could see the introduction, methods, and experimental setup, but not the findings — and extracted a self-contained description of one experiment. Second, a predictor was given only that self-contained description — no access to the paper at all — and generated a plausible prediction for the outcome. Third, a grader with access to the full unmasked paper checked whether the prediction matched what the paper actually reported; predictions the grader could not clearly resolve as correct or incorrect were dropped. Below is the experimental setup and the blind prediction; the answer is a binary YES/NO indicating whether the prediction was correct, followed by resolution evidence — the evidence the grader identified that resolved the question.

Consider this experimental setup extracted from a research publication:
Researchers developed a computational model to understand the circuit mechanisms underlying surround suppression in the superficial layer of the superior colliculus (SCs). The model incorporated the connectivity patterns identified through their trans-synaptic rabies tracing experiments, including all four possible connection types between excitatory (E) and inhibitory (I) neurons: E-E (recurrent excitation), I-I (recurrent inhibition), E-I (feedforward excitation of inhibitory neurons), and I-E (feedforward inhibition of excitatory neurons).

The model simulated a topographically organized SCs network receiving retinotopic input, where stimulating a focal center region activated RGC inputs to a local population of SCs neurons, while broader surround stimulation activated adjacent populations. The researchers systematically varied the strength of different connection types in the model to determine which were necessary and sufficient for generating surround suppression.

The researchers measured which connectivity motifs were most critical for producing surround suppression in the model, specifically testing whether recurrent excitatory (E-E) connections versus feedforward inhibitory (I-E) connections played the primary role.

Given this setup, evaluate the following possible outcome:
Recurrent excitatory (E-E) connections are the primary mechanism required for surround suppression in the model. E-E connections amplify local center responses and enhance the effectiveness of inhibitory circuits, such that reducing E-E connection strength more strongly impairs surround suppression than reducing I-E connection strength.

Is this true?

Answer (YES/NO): YES